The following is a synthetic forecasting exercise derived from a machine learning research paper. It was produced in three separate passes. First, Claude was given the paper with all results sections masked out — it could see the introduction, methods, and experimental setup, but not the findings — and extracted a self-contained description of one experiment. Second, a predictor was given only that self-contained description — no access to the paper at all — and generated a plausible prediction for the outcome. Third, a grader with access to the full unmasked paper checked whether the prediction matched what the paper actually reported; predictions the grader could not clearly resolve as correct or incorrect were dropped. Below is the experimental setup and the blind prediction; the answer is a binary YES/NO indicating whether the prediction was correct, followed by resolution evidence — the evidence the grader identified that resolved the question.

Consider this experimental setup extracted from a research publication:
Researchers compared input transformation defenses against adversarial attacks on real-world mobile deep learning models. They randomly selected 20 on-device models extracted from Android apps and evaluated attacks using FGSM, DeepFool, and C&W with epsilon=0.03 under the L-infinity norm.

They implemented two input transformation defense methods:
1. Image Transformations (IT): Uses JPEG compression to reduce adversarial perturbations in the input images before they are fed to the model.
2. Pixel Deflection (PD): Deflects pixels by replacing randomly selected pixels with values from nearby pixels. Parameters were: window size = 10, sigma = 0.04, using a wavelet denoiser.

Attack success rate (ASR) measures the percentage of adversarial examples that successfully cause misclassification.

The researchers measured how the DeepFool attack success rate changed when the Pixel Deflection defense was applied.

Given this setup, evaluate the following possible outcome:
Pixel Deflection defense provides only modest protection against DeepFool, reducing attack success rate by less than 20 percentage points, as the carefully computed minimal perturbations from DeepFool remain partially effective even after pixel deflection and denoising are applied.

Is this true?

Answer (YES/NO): NO